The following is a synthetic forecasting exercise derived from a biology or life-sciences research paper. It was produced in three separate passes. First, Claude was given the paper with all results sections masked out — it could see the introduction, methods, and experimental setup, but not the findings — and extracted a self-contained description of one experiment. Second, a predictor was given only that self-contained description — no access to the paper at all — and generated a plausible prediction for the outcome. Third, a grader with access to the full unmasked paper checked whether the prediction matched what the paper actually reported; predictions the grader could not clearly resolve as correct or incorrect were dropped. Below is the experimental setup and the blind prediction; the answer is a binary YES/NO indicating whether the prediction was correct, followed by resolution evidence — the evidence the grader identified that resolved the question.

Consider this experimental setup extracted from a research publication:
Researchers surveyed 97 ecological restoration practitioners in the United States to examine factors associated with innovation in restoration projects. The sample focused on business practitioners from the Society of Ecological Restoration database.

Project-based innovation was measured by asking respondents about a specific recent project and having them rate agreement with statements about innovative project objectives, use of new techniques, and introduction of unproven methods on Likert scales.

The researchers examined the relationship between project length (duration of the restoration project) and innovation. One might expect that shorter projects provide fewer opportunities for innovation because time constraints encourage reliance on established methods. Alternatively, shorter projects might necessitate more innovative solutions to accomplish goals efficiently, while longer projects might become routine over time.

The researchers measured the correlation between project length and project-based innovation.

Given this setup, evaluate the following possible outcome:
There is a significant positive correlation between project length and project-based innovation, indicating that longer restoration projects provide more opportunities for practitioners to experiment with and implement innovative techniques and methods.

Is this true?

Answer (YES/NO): YES